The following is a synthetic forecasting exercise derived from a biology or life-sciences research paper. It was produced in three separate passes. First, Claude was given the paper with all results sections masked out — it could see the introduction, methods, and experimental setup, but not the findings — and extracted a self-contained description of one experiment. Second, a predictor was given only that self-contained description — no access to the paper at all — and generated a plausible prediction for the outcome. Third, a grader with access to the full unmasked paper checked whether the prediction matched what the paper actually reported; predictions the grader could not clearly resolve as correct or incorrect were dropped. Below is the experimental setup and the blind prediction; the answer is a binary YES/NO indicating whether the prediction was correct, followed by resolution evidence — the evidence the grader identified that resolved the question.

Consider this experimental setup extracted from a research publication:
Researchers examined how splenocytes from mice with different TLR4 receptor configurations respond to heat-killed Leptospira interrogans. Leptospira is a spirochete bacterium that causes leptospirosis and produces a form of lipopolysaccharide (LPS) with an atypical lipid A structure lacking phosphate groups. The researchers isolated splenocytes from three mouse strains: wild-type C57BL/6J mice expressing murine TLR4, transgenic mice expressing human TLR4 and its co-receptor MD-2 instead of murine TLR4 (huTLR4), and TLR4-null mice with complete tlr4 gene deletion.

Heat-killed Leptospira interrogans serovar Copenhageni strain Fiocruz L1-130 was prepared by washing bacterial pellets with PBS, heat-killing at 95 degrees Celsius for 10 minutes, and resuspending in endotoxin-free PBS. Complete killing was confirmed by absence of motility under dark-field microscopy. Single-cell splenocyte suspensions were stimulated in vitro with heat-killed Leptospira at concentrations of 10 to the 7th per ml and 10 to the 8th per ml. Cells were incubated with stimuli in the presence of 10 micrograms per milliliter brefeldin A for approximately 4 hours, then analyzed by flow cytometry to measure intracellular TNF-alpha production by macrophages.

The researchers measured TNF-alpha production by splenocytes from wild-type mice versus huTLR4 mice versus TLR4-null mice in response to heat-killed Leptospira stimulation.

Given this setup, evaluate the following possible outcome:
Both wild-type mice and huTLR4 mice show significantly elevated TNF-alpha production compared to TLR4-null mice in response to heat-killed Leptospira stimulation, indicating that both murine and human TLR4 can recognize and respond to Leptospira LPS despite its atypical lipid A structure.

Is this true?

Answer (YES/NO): NO